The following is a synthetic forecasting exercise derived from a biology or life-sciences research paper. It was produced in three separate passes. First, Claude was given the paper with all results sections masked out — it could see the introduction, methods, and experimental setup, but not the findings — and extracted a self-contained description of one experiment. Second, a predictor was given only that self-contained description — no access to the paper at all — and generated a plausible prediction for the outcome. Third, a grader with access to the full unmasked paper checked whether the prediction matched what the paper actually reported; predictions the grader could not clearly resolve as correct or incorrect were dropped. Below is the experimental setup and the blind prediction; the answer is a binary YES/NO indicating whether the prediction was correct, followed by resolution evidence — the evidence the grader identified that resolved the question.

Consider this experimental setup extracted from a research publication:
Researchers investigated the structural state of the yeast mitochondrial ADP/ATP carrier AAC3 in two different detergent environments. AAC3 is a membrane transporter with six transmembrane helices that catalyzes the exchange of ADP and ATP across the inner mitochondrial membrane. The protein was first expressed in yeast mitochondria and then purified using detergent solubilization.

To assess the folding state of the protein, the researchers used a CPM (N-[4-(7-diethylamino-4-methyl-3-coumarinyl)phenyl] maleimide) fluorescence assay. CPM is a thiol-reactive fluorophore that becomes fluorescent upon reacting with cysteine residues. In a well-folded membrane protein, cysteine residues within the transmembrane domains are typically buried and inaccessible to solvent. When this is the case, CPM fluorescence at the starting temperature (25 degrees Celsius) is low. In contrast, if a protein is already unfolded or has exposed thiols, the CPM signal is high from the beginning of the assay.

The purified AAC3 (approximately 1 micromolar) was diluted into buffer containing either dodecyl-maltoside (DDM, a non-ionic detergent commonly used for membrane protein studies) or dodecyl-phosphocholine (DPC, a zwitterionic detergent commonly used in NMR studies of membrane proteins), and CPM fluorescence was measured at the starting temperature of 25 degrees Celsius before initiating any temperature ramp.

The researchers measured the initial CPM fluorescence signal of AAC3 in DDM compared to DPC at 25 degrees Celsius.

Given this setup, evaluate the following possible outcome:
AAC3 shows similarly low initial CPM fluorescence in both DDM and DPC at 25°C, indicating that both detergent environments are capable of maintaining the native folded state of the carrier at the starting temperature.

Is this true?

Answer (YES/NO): NO